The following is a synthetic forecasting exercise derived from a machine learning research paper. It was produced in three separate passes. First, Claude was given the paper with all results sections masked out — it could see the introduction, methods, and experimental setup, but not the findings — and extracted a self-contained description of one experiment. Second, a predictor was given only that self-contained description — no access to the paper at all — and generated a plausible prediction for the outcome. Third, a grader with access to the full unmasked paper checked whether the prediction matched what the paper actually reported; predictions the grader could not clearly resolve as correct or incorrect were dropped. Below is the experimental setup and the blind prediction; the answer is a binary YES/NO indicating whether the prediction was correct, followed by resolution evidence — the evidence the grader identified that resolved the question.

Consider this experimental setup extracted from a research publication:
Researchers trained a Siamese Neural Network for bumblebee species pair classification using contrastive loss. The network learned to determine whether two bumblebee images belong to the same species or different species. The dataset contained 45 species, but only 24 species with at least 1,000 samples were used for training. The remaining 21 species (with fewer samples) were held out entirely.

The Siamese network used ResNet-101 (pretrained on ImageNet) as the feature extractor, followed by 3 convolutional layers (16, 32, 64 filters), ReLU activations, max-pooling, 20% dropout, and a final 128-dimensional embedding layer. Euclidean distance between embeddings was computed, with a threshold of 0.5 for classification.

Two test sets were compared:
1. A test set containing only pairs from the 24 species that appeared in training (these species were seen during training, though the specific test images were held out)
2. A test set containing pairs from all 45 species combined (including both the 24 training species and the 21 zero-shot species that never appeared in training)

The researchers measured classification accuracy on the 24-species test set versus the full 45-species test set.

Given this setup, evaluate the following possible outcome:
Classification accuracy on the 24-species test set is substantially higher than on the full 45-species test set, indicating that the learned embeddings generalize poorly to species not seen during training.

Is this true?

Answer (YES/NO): YES